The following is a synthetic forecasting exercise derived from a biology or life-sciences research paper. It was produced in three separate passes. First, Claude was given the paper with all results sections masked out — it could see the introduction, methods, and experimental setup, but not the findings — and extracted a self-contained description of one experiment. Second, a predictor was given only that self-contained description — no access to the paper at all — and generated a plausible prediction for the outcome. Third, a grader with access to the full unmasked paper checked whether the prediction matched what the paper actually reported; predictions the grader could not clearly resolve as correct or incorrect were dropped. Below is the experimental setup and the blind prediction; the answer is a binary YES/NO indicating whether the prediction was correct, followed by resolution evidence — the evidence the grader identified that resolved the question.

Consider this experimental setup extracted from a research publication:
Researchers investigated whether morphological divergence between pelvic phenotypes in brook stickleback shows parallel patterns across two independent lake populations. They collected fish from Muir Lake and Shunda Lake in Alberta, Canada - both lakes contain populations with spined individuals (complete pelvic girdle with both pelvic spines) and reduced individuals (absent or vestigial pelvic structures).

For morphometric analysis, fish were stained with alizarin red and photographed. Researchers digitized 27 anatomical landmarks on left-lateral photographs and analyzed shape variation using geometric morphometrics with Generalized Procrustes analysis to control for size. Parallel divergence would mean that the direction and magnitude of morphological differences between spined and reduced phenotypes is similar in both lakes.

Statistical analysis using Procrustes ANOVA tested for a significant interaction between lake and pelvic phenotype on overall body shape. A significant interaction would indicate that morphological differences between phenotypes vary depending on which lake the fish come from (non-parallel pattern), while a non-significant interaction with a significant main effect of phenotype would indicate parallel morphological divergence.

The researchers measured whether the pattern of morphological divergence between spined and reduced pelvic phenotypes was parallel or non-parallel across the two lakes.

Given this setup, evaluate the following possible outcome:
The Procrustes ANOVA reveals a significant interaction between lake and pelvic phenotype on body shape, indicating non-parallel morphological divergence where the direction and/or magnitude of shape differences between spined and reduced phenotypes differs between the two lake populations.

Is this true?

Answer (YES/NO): YES